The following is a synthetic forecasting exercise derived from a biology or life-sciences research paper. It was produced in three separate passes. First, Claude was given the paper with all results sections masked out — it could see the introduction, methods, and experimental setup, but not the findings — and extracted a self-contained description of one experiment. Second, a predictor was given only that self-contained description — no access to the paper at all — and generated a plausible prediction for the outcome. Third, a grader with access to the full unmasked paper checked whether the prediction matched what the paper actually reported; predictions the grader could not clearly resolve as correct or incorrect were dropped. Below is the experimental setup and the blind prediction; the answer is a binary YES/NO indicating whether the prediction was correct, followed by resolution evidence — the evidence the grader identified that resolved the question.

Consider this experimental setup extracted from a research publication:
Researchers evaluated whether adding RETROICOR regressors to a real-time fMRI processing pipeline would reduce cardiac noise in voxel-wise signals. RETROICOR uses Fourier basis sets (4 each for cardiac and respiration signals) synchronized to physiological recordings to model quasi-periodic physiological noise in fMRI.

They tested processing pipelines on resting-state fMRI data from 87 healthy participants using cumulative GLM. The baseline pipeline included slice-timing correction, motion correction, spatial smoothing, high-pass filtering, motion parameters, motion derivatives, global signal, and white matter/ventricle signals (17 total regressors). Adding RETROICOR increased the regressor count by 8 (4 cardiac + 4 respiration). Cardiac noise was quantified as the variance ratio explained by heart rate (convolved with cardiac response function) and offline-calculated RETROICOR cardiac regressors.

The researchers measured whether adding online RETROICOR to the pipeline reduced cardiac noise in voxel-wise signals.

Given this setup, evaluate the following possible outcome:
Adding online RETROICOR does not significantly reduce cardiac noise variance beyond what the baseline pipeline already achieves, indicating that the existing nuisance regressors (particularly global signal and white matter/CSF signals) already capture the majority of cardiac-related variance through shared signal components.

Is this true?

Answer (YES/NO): NO